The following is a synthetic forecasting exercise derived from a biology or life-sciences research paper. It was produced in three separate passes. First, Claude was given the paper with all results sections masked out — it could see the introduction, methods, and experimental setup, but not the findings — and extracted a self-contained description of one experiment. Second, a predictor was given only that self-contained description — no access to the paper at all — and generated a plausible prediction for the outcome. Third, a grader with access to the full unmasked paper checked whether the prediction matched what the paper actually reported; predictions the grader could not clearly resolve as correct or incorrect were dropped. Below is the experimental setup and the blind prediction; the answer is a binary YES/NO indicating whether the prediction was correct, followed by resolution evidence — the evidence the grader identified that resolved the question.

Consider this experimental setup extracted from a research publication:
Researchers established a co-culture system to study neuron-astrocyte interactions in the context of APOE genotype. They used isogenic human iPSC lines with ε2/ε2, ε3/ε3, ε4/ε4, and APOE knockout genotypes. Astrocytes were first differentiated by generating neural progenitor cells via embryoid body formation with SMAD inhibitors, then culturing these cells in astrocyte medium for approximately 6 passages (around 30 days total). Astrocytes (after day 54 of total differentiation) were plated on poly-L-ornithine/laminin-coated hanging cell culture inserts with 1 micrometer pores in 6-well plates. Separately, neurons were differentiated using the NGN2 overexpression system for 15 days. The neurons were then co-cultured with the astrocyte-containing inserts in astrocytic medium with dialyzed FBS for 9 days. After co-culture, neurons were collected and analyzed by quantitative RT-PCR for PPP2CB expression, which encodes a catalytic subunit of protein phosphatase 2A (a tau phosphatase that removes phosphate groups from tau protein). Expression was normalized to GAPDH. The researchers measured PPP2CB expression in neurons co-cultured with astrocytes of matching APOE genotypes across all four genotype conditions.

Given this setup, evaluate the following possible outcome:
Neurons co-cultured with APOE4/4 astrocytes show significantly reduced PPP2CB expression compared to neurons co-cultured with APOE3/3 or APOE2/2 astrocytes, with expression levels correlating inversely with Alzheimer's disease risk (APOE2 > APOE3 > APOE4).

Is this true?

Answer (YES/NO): NO